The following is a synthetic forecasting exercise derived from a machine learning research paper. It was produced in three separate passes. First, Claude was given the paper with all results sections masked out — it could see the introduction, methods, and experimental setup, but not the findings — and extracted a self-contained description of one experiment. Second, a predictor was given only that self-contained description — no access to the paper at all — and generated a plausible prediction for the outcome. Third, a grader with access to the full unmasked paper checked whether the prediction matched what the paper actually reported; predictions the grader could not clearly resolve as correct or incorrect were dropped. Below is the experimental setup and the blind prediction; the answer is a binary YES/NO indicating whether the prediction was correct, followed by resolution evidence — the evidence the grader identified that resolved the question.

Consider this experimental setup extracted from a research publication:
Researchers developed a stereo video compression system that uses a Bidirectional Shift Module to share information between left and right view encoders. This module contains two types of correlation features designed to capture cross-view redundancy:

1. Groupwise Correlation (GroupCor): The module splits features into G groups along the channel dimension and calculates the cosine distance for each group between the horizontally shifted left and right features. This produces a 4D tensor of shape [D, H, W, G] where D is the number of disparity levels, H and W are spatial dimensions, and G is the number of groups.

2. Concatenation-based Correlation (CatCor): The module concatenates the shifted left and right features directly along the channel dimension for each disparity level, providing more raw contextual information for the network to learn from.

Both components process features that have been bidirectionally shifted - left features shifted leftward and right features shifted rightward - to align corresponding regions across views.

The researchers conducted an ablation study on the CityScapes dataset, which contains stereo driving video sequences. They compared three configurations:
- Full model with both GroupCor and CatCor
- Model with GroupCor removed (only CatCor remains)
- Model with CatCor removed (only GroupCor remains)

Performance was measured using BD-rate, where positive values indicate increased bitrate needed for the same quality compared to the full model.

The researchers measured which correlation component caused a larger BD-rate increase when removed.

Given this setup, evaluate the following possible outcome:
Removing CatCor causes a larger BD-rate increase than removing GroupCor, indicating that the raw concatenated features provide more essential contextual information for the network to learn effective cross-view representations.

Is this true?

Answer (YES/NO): YES